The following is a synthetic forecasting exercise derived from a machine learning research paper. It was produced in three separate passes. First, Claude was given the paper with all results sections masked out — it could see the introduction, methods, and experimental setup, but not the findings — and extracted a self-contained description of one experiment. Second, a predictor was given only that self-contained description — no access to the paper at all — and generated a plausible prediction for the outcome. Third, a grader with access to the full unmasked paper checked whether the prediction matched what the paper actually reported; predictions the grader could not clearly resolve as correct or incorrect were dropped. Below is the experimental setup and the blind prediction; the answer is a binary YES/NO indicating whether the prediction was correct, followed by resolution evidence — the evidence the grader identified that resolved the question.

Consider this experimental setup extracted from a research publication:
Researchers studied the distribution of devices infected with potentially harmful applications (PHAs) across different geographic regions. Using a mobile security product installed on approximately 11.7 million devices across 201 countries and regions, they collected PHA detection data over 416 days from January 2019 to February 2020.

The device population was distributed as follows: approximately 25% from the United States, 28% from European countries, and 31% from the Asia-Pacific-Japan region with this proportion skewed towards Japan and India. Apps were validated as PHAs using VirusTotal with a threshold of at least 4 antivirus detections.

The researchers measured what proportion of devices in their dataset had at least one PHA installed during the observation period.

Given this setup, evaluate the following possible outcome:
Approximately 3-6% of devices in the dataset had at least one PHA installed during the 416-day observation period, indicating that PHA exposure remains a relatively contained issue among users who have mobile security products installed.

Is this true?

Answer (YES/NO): NO